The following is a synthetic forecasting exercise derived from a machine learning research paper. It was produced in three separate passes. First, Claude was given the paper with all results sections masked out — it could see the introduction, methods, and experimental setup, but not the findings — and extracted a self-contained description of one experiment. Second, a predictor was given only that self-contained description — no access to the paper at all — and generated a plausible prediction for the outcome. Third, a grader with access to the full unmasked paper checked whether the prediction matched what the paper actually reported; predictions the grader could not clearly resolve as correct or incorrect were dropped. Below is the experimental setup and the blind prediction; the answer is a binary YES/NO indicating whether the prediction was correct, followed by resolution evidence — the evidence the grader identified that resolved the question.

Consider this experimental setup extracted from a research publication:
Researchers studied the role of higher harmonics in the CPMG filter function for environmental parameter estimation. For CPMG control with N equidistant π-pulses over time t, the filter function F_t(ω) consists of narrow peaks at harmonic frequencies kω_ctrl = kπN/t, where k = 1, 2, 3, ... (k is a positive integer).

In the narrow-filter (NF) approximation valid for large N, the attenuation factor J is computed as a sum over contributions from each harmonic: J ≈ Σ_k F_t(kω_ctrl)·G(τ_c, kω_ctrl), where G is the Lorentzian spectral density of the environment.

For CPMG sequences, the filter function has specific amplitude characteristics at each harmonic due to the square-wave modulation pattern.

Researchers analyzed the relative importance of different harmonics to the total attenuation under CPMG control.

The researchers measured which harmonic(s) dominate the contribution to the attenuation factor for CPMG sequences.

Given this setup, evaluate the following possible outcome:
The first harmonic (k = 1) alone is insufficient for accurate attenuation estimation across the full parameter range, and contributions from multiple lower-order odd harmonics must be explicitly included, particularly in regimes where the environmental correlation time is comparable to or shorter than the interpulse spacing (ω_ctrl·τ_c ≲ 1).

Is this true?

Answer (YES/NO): NO